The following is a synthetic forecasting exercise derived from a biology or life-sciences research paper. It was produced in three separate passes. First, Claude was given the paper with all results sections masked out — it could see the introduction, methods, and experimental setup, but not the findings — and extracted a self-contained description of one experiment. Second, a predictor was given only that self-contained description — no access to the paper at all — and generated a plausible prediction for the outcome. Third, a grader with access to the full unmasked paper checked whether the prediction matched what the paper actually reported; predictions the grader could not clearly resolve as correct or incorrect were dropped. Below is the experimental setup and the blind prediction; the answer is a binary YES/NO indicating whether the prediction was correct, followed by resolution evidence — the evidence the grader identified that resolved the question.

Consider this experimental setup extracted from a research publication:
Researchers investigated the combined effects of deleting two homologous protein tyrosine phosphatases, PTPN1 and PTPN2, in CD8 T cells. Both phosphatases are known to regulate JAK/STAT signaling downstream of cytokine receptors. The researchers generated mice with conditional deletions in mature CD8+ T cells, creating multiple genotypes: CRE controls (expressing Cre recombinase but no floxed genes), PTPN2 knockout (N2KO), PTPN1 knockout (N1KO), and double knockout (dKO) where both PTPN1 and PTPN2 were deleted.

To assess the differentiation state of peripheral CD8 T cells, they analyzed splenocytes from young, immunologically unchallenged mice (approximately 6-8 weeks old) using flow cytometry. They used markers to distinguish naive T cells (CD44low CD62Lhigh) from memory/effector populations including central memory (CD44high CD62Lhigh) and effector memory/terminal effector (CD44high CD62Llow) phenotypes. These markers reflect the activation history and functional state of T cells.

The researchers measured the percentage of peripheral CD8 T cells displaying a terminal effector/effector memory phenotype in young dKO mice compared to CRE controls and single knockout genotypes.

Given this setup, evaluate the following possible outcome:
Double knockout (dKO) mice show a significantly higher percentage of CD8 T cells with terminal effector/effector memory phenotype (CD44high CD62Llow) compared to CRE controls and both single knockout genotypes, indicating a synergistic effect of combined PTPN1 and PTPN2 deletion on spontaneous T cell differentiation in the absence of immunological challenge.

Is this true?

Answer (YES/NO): YES